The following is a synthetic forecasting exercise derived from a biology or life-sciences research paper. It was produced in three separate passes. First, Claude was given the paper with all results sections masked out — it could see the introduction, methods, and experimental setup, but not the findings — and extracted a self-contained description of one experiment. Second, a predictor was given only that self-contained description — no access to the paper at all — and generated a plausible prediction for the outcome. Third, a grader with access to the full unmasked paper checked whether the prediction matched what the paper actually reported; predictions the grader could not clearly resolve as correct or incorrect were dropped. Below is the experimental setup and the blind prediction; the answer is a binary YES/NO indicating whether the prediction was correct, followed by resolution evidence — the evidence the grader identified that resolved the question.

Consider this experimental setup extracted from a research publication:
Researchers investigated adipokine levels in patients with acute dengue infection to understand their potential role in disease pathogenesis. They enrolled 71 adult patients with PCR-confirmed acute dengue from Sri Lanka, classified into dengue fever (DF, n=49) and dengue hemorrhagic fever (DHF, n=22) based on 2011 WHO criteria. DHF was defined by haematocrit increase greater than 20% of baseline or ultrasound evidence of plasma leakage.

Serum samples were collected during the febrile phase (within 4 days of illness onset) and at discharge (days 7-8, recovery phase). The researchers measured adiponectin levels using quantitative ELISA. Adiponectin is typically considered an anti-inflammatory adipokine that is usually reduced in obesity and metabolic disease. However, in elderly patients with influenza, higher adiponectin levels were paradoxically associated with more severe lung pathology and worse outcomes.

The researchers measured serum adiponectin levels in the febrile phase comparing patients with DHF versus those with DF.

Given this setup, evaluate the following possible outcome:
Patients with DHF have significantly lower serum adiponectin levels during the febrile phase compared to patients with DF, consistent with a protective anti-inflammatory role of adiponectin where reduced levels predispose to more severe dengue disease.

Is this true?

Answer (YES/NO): NO